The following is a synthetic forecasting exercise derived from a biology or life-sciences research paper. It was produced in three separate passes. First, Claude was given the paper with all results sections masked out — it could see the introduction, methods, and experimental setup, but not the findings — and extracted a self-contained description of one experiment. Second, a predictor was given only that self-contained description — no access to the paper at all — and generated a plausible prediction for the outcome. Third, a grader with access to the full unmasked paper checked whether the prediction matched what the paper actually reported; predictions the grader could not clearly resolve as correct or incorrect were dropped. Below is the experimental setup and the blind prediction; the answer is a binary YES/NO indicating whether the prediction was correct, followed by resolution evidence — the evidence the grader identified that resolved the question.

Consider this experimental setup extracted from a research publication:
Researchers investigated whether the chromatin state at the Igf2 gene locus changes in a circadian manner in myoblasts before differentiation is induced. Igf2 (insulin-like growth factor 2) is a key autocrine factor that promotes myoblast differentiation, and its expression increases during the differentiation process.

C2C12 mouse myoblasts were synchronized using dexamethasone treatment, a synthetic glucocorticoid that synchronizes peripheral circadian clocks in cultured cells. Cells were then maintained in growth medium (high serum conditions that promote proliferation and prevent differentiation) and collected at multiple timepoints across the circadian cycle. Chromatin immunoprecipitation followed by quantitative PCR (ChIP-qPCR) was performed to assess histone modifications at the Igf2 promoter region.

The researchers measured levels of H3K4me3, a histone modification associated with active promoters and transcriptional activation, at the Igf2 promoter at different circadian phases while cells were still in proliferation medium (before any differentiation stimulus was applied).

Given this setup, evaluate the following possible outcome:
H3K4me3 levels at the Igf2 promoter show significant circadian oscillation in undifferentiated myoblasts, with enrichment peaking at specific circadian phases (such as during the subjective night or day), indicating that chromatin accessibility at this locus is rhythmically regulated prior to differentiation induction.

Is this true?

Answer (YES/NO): YES